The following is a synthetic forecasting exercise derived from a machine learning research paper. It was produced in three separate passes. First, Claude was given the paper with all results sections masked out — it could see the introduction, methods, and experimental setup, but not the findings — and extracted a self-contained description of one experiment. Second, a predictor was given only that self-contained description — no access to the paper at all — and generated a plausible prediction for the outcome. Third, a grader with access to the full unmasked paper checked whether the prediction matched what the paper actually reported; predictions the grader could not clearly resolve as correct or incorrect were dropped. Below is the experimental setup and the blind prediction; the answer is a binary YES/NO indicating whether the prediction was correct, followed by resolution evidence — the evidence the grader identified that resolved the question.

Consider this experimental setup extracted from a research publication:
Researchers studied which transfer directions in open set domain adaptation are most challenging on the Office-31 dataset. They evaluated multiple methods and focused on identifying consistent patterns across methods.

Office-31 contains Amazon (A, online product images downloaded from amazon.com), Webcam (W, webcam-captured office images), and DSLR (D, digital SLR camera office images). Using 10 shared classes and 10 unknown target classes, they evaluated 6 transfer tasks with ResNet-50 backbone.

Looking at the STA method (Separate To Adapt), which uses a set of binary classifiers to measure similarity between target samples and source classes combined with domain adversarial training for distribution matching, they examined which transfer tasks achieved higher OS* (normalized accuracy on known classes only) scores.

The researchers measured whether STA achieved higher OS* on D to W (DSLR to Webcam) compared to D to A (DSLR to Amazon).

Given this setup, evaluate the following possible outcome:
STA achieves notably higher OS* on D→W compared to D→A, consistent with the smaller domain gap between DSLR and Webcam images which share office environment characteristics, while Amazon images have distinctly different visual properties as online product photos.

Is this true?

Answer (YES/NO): YES